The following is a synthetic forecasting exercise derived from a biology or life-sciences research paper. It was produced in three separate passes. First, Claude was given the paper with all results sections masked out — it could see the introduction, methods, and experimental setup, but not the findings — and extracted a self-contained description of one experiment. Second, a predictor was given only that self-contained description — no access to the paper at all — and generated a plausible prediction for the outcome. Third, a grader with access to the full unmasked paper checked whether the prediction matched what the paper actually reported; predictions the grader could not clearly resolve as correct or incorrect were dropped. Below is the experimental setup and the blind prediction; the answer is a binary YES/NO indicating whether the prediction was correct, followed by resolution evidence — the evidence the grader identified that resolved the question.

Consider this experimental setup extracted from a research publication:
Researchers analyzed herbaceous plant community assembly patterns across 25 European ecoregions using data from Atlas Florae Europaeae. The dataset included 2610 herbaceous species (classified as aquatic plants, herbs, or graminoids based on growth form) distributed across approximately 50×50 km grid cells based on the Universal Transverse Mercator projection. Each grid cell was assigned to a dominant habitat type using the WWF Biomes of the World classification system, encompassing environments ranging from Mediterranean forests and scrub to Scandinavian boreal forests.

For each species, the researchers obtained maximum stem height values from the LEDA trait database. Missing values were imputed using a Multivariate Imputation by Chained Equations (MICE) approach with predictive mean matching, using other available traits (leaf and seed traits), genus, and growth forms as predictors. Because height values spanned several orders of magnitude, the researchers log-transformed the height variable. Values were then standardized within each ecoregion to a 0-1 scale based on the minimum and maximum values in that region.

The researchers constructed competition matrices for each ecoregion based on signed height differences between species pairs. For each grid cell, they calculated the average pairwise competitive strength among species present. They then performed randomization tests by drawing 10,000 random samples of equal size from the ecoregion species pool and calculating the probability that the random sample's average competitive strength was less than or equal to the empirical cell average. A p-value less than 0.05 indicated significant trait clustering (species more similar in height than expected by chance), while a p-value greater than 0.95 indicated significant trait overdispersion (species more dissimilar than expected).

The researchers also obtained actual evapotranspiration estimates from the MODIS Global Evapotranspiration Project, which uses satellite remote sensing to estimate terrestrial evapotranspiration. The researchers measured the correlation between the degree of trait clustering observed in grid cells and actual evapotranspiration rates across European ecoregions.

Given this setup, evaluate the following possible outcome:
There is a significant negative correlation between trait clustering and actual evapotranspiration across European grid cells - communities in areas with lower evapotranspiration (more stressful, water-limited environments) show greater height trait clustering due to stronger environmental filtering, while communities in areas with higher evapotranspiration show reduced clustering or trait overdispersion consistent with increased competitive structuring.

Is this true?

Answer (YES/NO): NO